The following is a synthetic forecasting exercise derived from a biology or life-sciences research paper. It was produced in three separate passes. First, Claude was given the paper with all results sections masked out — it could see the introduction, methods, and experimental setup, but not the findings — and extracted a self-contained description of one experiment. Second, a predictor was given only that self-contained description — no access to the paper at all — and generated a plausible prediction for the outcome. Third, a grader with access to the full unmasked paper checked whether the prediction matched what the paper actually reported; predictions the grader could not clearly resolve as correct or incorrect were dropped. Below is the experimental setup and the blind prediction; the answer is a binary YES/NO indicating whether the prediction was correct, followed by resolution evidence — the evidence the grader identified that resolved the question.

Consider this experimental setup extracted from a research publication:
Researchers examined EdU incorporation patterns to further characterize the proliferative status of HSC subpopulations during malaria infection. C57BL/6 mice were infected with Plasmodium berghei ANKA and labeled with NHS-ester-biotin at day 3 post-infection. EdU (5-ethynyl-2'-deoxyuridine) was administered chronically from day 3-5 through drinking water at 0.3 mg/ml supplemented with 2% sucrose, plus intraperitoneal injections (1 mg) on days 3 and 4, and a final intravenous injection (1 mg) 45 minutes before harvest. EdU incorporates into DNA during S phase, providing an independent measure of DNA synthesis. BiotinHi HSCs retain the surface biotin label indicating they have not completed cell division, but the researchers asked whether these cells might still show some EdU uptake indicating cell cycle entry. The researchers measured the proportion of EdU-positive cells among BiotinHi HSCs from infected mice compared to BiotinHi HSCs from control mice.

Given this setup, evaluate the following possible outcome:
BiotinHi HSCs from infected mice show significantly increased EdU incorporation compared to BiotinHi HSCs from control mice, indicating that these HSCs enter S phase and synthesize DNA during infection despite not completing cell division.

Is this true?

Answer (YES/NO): YES